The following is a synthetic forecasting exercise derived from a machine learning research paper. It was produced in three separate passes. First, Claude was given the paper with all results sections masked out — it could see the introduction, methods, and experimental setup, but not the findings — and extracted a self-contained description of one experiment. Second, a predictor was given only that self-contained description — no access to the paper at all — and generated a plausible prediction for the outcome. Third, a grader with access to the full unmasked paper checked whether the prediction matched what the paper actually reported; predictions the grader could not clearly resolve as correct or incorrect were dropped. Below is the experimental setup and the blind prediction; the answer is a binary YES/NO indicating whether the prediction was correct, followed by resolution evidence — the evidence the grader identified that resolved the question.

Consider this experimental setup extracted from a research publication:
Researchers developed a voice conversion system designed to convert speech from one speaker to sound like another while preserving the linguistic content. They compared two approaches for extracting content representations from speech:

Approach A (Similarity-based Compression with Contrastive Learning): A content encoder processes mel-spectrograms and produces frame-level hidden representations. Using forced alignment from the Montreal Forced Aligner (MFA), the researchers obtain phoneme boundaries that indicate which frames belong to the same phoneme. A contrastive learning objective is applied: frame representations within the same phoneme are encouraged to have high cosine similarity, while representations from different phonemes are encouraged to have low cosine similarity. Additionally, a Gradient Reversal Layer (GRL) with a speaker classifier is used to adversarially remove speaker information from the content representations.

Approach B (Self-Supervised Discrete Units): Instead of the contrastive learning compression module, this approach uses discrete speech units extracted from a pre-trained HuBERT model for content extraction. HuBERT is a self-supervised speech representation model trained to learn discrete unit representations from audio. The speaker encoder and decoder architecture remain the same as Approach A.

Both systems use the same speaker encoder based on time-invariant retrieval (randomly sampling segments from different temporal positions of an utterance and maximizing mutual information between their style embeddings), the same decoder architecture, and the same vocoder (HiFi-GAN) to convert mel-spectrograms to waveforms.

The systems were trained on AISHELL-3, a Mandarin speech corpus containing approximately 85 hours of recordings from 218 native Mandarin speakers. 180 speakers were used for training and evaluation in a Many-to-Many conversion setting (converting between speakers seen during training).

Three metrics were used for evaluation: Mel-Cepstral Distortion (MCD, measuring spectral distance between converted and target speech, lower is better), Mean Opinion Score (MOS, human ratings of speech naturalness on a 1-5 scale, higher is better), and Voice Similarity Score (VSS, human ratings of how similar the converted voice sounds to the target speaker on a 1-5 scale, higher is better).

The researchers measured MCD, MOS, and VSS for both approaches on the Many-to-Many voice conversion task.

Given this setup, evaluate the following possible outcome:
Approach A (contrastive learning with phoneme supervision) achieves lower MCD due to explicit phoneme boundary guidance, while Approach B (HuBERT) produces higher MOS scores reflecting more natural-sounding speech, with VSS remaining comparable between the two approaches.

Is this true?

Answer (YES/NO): NO